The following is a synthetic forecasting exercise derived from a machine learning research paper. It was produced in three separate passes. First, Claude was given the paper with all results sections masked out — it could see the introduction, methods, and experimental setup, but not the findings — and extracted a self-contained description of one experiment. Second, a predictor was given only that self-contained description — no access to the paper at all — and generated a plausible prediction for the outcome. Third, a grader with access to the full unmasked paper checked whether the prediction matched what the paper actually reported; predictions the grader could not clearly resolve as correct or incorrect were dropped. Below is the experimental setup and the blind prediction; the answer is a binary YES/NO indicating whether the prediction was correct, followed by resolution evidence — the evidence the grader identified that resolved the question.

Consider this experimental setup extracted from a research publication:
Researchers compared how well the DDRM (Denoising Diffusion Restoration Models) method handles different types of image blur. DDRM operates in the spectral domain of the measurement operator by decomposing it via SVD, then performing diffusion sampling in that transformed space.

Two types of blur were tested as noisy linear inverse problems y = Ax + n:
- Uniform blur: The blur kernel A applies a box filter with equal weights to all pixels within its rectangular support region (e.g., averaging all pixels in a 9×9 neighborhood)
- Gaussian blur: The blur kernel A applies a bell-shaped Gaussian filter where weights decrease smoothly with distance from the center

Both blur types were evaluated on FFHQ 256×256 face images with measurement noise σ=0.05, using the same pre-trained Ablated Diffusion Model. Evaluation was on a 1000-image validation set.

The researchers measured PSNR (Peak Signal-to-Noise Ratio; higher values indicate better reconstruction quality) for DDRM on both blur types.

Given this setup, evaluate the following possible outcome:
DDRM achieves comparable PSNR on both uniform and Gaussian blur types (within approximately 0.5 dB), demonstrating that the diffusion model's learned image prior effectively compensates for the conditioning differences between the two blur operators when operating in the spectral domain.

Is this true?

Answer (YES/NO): NO